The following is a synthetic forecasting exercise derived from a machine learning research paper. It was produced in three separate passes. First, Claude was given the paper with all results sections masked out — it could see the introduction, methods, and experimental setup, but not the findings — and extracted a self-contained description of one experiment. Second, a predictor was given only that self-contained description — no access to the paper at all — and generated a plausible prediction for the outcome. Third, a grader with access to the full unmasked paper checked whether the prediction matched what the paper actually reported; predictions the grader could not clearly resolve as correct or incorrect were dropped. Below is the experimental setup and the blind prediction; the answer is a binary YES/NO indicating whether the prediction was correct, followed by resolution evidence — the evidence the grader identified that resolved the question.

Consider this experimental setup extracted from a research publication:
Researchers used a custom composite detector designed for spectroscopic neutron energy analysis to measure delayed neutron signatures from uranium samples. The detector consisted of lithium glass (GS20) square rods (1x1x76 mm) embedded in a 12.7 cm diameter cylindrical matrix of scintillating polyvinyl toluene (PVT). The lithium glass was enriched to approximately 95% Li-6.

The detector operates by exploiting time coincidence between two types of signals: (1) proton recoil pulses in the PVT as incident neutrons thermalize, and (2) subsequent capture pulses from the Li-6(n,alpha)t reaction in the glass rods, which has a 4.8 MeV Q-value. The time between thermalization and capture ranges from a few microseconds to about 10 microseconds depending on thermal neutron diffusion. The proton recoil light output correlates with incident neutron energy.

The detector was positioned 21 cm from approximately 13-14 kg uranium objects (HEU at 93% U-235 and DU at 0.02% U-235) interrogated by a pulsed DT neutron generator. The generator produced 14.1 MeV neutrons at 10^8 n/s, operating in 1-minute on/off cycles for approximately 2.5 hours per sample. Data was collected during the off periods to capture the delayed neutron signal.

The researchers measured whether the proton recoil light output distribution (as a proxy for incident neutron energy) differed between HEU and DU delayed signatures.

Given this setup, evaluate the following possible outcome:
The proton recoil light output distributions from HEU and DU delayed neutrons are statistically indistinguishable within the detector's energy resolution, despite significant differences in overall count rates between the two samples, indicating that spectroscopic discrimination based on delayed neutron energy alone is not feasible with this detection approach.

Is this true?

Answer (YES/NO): NO